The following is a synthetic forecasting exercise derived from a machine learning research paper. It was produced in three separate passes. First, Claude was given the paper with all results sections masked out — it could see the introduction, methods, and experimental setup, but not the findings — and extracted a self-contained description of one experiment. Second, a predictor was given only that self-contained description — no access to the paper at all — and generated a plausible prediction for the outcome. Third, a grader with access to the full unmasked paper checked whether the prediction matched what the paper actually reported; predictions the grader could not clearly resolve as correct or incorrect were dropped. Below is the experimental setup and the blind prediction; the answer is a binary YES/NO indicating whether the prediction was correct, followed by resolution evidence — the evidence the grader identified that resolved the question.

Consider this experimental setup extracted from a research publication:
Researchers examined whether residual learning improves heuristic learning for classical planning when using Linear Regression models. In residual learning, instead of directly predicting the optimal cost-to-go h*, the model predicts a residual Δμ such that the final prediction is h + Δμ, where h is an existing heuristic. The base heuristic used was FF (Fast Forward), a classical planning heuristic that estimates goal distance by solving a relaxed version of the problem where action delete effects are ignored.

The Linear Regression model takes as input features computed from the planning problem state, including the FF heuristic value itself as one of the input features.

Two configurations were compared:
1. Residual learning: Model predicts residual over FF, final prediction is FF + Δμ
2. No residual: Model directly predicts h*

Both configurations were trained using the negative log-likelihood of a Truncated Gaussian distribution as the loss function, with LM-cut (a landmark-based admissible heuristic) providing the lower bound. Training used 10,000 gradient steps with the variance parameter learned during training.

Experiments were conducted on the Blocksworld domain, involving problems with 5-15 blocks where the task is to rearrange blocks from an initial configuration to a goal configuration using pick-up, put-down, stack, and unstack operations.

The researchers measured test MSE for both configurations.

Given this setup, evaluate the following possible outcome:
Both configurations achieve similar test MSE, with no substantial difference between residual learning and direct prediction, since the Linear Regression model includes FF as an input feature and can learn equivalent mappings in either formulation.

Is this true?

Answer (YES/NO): YES